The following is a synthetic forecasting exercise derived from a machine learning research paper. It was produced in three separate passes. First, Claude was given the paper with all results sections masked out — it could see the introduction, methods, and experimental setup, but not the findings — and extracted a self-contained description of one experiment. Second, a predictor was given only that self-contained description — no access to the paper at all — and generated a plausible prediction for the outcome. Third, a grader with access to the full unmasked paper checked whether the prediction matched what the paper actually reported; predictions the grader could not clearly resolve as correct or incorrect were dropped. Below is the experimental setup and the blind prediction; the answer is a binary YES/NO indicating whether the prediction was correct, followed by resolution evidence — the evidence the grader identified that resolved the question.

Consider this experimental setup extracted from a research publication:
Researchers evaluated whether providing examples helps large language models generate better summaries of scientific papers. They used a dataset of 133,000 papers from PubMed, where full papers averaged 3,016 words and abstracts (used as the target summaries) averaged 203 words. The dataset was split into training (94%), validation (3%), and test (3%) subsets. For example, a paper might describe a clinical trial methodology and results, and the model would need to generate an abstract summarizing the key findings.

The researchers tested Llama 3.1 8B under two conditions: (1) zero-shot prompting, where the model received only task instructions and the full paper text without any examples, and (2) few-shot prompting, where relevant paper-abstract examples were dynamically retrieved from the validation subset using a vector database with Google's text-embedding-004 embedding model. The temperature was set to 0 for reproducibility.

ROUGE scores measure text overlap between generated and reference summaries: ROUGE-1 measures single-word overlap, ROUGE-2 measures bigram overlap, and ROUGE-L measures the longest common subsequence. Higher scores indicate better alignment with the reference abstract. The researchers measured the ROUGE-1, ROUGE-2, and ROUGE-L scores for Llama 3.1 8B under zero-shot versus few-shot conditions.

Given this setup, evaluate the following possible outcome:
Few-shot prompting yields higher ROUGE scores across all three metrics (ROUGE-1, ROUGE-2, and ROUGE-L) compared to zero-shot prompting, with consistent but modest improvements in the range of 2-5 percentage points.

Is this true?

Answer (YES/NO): NO